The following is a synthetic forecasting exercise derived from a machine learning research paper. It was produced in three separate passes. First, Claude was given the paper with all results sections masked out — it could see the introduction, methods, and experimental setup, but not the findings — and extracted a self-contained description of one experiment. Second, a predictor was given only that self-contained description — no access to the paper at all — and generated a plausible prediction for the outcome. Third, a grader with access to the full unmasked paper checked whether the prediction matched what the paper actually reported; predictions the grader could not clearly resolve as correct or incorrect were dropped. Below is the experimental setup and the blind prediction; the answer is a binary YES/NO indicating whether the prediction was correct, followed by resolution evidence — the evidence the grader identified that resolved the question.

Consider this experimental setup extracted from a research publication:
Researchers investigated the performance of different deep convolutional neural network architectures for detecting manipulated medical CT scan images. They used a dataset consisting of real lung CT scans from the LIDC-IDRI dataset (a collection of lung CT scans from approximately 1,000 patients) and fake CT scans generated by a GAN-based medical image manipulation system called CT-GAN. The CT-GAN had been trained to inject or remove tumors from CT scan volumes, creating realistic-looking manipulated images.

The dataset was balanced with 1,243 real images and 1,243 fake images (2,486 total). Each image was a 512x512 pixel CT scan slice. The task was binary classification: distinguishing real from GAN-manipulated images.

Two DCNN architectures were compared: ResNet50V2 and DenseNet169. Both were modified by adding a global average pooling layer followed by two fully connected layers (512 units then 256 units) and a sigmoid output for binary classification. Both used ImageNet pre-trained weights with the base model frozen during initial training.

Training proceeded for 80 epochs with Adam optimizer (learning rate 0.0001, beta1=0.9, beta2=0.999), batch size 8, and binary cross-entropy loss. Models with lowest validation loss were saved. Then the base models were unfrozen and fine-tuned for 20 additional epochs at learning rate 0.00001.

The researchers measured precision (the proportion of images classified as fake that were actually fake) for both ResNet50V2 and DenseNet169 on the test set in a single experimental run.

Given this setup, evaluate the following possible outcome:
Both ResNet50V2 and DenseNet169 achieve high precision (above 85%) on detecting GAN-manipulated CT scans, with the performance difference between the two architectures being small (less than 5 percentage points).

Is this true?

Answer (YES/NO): YES